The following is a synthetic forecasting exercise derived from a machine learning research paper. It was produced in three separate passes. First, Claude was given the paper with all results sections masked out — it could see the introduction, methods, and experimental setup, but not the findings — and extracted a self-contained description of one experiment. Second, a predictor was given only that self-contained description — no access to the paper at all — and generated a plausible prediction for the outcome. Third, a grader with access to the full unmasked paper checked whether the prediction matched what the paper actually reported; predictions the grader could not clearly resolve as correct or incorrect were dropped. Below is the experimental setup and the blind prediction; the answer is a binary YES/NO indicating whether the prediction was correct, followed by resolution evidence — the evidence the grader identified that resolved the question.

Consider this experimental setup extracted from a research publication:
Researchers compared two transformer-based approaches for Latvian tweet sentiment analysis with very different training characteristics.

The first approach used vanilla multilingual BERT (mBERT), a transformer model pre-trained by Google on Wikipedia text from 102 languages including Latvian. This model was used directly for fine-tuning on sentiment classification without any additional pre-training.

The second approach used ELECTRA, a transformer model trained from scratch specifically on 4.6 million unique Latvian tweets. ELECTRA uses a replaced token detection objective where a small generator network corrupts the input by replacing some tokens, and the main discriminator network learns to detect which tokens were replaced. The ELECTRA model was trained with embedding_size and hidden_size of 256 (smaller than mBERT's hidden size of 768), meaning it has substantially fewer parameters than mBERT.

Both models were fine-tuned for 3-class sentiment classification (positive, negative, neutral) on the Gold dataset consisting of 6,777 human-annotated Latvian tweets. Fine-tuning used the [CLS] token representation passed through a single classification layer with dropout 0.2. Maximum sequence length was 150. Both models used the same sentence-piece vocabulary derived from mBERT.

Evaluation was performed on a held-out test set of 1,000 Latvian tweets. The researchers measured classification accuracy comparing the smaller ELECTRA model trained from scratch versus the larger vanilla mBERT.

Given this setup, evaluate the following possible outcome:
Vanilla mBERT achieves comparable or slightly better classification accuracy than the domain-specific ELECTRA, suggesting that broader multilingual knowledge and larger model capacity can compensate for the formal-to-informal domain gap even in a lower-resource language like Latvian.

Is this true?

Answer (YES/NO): NO